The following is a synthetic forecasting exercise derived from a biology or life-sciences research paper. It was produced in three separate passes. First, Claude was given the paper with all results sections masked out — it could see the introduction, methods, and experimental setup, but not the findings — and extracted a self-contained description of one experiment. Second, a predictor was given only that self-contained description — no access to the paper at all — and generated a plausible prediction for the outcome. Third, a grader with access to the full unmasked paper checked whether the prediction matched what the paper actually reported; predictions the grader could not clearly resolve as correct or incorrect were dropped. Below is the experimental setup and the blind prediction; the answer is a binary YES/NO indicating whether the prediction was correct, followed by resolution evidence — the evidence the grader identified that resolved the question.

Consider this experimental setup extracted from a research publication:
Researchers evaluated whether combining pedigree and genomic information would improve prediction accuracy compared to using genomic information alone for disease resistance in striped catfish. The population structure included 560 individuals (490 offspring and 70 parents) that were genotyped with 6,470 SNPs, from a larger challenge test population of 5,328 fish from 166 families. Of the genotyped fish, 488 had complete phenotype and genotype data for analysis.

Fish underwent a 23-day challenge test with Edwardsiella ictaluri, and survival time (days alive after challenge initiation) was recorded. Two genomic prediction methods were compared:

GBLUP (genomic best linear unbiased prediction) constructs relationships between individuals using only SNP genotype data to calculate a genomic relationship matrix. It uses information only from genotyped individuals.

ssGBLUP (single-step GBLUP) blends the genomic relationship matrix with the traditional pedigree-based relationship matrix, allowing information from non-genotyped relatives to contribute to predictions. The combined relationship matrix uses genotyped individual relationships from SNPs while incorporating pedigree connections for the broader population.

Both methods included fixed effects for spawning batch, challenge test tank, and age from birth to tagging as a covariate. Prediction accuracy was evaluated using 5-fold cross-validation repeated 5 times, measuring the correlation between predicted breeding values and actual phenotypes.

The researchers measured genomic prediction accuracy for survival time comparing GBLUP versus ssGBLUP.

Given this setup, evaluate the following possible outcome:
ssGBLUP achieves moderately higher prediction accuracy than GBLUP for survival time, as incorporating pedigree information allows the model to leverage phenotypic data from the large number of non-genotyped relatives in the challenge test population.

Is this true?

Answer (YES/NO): NO